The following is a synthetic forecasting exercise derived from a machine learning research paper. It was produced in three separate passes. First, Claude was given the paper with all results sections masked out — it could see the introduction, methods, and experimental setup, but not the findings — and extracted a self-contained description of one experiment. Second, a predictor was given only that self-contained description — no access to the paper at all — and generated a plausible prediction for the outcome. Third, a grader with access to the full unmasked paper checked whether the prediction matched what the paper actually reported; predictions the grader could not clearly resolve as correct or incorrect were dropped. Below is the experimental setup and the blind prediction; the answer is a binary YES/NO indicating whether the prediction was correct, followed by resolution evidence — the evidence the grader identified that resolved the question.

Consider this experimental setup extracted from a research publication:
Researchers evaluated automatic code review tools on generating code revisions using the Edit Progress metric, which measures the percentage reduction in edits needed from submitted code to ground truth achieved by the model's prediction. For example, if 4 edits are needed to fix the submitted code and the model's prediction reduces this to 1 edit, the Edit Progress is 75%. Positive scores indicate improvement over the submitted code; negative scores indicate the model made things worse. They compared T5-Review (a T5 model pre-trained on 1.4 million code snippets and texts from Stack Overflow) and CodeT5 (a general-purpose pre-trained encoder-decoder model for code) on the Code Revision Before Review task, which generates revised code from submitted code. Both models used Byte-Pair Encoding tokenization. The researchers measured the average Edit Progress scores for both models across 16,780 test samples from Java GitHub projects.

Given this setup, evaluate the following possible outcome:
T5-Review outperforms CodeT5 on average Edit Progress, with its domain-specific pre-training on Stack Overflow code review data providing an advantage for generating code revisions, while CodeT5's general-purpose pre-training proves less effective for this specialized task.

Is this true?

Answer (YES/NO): NO